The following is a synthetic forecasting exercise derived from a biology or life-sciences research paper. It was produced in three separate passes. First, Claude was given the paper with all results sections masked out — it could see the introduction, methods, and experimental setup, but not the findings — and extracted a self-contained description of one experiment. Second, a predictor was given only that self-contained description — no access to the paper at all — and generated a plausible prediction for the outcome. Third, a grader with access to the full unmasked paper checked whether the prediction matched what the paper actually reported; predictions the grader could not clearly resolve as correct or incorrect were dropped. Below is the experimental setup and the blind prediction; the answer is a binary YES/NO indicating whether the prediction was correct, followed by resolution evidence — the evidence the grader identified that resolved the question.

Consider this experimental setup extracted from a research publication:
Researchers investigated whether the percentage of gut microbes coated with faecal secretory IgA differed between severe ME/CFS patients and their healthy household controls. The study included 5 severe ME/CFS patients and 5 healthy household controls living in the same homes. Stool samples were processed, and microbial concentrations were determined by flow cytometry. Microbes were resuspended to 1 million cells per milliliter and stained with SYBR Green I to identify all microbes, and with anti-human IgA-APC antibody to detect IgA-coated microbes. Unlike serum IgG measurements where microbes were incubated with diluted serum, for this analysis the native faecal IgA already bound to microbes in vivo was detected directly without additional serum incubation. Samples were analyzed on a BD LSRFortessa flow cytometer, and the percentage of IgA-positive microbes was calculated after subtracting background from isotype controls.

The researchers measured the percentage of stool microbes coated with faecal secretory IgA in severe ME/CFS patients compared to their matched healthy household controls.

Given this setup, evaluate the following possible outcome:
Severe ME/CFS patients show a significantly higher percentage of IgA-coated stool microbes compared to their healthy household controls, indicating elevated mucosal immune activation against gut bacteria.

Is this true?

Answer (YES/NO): NO